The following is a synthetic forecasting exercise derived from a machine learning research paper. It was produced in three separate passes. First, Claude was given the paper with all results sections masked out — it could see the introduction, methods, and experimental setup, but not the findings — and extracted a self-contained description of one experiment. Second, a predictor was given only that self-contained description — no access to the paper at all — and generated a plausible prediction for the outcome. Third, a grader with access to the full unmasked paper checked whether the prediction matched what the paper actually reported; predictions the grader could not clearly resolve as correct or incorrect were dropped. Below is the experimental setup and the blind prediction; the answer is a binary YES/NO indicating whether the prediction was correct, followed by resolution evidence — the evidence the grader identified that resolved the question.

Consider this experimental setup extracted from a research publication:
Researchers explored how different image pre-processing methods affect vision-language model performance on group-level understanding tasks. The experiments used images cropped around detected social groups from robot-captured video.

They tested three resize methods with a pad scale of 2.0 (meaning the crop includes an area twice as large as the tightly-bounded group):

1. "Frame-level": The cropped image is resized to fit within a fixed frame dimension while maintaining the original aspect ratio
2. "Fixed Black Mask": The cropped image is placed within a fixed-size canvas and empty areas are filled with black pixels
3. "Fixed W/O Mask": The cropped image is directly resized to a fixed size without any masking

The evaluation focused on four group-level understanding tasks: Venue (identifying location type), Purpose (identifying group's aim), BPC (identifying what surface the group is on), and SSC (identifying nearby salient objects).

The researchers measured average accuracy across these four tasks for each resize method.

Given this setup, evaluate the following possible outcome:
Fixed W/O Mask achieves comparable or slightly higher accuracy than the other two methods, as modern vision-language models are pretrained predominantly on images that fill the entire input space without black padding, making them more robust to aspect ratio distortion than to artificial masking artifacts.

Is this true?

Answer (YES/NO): NO